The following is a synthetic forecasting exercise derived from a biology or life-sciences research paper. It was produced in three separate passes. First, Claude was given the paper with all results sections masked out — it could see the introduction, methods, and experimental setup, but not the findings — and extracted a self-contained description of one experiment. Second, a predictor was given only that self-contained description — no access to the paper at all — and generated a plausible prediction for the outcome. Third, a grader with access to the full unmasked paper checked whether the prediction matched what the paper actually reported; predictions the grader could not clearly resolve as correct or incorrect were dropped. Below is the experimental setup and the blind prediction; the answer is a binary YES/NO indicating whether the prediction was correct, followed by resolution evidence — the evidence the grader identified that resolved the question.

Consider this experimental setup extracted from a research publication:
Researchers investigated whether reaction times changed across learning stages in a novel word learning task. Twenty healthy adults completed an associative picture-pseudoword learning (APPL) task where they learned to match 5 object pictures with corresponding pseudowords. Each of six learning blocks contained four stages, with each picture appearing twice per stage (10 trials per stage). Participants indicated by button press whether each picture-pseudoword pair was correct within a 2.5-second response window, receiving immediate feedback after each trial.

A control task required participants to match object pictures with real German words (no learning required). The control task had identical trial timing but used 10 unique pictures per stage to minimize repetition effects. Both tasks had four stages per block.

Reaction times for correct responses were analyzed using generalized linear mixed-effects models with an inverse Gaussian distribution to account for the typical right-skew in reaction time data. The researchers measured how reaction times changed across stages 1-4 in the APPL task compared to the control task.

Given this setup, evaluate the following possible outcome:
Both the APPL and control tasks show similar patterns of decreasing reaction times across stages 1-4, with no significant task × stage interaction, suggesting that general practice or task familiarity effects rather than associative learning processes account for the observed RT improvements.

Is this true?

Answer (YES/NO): NO